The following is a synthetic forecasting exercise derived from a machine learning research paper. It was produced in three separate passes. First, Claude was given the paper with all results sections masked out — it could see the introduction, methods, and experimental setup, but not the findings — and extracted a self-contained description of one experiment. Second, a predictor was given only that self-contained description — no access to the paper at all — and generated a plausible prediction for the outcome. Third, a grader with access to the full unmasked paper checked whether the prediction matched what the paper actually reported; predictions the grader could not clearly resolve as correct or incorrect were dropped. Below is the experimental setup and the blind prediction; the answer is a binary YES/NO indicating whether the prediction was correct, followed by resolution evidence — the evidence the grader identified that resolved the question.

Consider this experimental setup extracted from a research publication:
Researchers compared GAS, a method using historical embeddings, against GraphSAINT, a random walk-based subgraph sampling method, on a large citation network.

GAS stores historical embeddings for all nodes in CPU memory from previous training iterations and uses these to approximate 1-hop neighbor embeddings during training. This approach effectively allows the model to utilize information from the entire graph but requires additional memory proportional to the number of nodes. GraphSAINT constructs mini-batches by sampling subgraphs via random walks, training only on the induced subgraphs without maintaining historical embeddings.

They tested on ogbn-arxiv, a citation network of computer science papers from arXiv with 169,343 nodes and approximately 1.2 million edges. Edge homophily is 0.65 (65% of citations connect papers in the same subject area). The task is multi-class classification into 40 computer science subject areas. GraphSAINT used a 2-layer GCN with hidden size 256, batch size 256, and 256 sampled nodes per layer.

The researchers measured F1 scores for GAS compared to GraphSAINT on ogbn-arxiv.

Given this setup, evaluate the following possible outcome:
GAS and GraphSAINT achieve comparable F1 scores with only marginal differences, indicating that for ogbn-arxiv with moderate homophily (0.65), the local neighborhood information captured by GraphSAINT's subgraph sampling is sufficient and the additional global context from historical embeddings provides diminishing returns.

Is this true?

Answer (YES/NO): NO